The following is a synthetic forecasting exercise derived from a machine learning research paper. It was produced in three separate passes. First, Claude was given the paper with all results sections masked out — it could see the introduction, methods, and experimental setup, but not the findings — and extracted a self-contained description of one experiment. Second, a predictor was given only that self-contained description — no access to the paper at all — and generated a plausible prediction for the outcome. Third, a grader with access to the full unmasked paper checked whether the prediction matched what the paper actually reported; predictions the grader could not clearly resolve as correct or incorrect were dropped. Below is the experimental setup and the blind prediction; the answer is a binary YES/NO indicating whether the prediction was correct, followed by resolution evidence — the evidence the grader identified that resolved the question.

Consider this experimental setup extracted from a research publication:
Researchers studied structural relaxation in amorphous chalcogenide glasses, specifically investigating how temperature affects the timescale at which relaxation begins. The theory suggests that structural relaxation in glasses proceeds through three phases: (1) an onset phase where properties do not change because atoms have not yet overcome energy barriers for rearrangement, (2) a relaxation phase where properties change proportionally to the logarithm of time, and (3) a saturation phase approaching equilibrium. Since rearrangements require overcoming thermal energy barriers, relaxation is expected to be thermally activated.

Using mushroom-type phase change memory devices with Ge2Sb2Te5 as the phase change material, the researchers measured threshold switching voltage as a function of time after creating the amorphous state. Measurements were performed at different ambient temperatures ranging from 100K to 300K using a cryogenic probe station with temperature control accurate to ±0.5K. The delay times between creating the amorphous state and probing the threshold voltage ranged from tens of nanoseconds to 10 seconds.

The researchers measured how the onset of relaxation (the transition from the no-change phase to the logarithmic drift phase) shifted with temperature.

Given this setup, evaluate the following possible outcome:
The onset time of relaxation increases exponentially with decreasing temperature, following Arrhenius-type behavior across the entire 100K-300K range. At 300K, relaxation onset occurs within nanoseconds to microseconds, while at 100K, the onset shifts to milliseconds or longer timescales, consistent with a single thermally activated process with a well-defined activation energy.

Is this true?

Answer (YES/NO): YES